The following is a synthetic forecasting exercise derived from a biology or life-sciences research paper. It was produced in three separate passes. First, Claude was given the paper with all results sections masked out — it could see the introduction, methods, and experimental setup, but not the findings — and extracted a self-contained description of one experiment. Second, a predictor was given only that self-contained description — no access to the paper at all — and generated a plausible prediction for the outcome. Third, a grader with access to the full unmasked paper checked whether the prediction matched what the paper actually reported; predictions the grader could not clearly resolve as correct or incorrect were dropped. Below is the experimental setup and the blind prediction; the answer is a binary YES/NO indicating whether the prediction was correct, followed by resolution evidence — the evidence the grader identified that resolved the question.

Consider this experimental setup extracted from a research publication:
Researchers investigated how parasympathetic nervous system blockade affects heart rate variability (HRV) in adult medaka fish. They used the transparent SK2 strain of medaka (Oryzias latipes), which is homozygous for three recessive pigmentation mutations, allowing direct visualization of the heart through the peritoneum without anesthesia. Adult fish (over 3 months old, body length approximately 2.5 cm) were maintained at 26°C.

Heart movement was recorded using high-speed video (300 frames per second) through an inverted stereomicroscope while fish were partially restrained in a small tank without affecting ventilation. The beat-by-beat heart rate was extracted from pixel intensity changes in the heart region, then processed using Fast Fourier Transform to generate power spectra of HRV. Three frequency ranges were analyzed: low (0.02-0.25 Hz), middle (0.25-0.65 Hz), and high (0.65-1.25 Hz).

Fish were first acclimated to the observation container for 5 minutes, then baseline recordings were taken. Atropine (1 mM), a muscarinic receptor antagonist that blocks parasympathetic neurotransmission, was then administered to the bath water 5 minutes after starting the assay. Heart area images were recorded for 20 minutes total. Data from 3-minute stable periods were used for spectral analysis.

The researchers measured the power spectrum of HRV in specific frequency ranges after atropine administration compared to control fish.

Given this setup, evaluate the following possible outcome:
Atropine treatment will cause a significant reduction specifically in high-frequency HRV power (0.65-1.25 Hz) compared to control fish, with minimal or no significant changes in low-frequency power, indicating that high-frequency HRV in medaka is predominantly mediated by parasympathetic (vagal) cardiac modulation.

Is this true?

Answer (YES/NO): NO